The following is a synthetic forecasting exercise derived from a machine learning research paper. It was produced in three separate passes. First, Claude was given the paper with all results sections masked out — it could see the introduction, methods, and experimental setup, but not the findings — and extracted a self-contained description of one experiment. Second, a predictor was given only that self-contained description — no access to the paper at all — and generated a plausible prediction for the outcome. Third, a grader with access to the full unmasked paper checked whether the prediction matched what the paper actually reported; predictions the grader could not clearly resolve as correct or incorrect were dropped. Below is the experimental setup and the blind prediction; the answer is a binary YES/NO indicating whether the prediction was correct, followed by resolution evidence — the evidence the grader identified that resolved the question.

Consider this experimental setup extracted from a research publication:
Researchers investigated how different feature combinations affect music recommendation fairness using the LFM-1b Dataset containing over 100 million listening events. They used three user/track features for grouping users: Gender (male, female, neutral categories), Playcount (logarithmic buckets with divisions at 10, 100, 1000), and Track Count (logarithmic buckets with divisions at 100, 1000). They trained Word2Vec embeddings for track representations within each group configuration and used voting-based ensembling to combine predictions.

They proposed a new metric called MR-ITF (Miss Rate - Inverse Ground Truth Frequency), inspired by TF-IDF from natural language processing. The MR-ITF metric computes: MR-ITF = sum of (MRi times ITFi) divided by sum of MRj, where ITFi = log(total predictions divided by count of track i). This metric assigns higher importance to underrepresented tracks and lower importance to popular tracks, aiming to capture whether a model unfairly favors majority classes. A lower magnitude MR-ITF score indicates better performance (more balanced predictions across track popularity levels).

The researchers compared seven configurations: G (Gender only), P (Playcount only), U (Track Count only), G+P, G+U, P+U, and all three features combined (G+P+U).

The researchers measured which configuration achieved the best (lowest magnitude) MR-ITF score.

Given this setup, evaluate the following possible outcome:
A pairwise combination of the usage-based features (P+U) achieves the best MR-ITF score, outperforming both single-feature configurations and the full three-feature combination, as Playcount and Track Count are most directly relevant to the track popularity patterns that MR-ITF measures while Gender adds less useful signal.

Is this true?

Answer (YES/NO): YES